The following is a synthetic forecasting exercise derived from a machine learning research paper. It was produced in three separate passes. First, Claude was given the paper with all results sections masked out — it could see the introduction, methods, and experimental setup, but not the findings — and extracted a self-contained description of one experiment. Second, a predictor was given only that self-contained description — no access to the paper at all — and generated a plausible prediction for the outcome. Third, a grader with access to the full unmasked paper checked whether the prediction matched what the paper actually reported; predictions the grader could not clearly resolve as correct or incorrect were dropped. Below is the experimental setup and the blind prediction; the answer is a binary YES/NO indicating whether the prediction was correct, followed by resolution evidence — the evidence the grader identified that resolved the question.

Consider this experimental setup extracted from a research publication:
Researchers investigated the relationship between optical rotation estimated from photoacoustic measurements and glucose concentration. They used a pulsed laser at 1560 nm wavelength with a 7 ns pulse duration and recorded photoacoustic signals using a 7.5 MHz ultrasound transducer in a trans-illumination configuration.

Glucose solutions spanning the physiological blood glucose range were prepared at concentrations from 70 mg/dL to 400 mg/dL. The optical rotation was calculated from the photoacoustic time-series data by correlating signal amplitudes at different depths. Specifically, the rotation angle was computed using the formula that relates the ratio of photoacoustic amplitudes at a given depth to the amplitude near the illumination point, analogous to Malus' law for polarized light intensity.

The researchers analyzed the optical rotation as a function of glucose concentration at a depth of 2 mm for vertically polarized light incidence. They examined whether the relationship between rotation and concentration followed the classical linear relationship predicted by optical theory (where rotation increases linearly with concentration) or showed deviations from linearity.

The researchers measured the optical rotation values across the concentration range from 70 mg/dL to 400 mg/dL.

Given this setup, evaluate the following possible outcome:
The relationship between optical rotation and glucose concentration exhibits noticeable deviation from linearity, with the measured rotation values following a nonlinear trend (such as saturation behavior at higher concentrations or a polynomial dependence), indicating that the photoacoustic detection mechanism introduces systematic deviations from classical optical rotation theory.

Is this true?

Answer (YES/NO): NO